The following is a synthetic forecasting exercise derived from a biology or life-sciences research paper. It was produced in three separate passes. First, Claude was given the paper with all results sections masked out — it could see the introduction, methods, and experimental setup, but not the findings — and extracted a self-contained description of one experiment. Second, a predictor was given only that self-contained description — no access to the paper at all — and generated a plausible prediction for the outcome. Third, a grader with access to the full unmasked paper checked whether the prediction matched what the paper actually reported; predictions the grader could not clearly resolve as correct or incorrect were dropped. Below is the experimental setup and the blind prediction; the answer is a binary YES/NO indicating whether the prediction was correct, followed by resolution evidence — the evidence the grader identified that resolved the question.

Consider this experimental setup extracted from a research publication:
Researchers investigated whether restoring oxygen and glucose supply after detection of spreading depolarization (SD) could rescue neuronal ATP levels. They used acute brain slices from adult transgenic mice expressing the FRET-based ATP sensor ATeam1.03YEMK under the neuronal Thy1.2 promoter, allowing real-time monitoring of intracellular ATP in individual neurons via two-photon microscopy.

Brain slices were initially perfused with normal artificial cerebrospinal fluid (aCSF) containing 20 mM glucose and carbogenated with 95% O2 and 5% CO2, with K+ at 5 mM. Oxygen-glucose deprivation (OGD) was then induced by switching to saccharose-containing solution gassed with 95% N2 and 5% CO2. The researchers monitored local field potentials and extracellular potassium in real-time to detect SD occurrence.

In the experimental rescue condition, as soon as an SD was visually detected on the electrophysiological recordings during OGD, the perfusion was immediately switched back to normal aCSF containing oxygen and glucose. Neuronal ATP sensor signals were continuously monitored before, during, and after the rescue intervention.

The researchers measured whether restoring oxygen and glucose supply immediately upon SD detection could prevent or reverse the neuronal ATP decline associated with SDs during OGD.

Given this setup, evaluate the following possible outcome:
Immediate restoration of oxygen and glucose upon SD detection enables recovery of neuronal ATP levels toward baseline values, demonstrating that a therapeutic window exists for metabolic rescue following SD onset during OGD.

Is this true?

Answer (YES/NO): YES